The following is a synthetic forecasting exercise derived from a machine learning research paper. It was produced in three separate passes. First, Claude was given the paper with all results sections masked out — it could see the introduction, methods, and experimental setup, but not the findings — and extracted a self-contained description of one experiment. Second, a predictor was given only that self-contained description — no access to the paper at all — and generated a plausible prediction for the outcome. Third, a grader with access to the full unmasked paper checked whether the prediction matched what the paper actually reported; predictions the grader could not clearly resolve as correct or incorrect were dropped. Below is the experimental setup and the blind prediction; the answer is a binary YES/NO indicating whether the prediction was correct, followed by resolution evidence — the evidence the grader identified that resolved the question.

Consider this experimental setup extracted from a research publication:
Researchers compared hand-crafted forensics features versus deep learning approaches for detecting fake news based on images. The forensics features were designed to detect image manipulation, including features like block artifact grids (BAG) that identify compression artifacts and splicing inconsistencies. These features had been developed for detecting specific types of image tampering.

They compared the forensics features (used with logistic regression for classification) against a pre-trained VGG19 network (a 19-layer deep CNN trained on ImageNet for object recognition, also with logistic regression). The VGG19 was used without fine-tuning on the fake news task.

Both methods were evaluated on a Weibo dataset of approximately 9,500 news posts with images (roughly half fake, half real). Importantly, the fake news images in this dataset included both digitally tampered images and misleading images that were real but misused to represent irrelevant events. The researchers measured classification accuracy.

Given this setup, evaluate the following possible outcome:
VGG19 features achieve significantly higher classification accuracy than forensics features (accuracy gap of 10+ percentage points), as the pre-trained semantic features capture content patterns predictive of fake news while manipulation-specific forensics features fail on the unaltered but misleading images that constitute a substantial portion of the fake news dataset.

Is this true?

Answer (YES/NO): NO